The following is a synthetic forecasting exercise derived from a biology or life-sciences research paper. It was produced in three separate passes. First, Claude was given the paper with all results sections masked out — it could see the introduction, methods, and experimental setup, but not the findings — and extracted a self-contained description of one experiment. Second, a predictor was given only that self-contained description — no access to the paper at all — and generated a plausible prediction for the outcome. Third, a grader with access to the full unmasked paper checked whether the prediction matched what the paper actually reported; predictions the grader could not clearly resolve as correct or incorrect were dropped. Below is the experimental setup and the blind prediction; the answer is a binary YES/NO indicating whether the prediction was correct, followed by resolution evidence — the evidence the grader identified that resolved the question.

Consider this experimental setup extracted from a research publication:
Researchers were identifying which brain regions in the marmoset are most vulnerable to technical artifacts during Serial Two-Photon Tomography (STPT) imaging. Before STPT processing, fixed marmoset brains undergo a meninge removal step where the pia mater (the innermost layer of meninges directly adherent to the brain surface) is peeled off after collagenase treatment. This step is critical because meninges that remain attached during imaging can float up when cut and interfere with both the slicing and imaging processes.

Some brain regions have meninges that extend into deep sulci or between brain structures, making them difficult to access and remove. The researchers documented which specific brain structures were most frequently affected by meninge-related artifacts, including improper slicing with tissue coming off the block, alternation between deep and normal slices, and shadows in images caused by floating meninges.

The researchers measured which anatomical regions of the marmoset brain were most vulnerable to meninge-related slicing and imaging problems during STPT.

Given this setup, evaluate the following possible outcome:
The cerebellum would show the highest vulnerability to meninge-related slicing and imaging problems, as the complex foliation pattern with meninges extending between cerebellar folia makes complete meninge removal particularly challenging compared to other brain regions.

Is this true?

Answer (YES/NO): NO